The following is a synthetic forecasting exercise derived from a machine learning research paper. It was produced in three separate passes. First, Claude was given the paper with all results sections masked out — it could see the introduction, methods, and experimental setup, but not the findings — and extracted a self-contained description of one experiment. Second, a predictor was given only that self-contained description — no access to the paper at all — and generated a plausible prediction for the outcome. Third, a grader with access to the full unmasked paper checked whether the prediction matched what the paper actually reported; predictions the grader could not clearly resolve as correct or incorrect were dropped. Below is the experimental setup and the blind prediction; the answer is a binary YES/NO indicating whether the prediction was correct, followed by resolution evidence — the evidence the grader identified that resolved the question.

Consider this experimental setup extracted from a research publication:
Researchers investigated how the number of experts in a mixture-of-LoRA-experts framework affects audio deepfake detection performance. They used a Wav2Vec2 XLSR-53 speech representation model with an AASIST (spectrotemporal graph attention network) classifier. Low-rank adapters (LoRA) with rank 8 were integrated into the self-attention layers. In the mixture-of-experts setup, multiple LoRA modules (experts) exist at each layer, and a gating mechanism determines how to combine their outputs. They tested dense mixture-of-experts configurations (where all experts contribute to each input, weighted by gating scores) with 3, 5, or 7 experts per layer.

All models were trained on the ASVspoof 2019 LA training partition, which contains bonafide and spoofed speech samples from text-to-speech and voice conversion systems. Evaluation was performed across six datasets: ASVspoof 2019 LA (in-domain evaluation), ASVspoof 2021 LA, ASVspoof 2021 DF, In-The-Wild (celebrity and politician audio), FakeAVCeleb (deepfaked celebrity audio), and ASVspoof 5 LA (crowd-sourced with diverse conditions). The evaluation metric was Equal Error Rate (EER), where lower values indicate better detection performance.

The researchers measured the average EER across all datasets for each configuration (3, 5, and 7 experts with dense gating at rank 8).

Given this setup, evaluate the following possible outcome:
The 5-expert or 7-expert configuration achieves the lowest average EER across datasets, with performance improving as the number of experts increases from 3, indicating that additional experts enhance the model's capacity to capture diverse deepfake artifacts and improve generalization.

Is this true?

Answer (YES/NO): NO